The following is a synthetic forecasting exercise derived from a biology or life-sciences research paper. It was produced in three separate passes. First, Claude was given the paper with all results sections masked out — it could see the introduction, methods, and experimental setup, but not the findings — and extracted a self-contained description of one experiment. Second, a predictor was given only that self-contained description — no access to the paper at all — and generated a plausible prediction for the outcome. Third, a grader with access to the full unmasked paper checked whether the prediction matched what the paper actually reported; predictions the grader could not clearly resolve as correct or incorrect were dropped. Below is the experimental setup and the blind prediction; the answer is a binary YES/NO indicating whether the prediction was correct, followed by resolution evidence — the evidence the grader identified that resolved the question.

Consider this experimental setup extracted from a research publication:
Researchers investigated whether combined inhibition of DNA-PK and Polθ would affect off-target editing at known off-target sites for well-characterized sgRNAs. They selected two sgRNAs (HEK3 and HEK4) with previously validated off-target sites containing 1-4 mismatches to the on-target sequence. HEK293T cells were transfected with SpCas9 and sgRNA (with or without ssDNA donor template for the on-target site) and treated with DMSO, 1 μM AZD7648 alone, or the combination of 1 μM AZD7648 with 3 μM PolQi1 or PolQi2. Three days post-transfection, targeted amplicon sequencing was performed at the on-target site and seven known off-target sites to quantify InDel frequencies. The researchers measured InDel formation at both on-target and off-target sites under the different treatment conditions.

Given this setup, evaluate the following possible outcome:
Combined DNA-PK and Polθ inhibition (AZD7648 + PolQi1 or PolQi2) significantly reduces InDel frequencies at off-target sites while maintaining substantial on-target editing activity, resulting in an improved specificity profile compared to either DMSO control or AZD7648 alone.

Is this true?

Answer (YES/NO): NO